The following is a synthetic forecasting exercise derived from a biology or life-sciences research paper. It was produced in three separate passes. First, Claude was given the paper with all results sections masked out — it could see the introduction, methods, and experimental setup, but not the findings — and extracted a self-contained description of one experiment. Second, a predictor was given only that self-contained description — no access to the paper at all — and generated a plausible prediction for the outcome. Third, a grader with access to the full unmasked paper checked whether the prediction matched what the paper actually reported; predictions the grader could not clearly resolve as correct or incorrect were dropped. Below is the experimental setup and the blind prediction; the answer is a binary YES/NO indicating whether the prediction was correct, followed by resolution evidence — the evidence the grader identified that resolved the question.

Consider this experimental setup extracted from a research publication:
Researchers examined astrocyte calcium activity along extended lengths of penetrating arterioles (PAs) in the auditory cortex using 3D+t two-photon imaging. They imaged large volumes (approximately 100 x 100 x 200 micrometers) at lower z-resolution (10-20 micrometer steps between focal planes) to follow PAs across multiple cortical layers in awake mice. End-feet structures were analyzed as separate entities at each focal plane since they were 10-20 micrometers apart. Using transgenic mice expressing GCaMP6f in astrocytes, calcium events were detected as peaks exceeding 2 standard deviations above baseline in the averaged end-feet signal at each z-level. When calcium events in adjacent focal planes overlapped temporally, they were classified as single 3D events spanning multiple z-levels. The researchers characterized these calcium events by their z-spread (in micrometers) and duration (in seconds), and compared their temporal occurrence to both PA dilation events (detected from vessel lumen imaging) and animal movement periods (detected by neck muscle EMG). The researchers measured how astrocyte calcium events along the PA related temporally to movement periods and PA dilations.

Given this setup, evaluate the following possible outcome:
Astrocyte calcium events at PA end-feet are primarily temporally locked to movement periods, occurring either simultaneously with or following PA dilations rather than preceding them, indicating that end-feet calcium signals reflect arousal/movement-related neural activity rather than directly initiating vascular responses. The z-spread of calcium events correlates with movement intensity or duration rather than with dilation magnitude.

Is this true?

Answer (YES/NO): NO